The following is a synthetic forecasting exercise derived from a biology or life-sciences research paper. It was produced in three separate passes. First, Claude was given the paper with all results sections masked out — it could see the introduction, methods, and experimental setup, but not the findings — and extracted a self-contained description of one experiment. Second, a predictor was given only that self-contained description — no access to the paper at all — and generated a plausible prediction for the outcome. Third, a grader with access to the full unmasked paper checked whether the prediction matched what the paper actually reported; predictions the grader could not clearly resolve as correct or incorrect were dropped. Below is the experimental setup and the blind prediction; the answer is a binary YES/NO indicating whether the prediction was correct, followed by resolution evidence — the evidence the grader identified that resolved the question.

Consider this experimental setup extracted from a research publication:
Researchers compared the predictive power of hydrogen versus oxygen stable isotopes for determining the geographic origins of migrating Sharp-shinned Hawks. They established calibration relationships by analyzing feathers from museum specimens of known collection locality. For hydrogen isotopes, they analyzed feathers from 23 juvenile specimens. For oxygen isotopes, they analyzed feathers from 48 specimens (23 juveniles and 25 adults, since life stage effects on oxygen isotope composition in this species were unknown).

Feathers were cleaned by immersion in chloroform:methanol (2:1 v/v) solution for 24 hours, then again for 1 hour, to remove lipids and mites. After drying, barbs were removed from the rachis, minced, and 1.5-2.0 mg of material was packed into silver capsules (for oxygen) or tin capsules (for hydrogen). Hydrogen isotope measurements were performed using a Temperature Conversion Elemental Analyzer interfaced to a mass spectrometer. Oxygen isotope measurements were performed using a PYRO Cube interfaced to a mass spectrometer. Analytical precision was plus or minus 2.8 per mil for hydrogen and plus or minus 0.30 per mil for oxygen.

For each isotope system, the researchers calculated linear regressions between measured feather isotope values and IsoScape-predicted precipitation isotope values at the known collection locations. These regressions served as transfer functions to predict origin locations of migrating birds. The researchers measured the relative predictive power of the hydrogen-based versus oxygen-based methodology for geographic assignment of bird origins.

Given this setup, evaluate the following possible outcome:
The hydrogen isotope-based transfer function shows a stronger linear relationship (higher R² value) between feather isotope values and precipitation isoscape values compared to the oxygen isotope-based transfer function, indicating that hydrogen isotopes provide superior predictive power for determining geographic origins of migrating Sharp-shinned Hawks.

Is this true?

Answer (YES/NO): YES